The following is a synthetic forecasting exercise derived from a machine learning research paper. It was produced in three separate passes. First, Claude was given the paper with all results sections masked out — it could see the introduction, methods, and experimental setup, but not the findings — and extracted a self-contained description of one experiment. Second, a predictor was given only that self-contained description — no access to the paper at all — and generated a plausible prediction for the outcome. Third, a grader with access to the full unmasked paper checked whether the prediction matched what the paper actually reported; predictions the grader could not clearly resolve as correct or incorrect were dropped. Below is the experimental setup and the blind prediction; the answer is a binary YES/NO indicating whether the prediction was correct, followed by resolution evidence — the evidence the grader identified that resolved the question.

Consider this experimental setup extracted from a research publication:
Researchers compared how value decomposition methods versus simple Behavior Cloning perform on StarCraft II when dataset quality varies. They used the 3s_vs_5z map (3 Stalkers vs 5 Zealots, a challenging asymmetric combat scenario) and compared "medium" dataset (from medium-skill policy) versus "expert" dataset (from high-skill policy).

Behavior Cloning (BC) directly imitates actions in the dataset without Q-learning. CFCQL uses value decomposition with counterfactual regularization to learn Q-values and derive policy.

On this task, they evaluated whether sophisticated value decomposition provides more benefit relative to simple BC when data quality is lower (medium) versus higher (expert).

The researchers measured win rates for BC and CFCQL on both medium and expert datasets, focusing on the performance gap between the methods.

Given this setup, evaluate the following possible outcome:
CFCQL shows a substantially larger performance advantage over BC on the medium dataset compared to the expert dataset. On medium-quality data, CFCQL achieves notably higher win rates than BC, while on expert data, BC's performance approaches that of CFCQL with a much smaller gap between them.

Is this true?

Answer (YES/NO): YES